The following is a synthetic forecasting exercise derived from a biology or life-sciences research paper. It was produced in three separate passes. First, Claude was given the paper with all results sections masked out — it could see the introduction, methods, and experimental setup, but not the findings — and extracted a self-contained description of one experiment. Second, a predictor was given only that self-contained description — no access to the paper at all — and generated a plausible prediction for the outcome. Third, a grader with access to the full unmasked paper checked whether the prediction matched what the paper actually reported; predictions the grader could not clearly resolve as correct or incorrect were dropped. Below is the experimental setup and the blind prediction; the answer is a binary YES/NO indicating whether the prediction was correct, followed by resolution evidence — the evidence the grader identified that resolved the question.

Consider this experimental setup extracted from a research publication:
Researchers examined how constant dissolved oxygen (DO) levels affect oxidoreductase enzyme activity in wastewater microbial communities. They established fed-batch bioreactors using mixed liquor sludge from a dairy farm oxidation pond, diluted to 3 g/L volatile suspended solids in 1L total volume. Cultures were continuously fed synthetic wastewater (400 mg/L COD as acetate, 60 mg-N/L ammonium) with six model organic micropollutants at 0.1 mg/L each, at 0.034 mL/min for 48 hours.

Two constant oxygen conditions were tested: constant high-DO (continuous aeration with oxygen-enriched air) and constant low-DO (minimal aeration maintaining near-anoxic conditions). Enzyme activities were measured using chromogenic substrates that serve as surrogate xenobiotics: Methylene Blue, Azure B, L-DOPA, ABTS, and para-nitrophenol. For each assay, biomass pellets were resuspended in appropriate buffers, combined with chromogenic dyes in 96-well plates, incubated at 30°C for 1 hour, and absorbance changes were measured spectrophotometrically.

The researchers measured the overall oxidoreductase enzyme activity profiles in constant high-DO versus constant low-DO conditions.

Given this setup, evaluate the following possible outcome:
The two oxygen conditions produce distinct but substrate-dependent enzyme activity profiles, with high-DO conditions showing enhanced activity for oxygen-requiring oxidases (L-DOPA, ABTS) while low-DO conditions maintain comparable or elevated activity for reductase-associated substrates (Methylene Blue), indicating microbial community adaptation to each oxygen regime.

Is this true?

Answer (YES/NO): NO